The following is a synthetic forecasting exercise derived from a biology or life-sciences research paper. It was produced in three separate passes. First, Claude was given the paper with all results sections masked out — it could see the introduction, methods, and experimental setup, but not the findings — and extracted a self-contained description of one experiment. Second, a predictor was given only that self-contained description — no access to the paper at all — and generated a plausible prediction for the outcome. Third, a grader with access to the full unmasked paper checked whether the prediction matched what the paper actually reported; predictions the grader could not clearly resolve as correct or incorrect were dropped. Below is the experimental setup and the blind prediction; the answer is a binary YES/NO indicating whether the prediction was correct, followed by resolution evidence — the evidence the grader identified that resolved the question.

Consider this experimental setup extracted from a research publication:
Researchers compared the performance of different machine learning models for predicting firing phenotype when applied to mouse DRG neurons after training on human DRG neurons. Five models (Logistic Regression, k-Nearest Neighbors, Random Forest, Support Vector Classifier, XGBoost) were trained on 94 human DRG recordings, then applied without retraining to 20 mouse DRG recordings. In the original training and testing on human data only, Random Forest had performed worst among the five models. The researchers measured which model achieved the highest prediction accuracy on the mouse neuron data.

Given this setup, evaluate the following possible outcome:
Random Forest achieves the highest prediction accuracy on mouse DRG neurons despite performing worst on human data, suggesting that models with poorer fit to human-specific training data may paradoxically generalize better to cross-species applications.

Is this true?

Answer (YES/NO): YES